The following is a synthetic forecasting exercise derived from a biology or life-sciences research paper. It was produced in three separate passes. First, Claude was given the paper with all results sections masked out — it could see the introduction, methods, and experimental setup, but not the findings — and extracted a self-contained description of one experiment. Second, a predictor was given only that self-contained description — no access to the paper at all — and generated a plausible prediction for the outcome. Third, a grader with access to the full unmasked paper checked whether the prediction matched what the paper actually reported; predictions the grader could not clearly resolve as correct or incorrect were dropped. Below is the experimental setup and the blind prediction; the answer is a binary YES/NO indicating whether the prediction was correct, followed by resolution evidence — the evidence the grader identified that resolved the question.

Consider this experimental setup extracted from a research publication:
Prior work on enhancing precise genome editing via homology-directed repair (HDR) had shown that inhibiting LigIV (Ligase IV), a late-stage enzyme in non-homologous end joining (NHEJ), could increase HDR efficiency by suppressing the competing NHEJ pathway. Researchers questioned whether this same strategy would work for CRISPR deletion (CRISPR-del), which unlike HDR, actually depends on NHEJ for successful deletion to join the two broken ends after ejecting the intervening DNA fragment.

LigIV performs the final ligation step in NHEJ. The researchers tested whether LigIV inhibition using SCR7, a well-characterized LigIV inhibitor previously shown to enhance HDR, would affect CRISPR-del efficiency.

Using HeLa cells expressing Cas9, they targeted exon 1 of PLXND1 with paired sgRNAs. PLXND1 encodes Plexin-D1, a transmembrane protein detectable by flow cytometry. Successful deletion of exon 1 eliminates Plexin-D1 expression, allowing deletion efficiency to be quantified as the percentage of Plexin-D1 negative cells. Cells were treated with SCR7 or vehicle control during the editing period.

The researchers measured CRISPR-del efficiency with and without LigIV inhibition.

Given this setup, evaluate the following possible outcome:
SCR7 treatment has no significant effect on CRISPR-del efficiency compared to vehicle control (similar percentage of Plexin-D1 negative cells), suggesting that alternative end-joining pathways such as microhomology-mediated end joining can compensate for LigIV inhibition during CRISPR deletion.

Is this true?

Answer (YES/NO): YES